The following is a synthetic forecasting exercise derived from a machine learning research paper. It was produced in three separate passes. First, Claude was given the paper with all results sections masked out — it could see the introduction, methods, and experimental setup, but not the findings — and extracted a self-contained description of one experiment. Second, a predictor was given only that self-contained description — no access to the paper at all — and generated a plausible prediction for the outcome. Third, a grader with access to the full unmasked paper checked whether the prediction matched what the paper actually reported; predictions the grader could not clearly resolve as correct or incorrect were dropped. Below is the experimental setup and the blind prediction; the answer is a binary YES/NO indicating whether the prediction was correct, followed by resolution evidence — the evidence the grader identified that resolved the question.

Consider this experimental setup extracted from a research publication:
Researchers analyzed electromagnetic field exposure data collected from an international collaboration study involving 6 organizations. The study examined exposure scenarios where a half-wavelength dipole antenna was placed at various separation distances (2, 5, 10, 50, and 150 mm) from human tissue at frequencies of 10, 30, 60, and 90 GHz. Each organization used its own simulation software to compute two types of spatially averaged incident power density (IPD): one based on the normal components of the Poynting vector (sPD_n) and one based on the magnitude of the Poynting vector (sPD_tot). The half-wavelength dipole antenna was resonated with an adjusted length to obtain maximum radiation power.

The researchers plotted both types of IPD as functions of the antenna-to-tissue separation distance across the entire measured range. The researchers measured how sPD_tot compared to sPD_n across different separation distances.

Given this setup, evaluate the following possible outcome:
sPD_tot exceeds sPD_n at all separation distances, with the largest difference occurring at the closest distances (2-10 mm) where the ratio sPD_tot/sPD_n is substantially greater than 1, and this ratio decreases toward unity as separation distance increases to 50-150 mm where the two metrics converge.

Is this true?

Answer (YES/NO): NO